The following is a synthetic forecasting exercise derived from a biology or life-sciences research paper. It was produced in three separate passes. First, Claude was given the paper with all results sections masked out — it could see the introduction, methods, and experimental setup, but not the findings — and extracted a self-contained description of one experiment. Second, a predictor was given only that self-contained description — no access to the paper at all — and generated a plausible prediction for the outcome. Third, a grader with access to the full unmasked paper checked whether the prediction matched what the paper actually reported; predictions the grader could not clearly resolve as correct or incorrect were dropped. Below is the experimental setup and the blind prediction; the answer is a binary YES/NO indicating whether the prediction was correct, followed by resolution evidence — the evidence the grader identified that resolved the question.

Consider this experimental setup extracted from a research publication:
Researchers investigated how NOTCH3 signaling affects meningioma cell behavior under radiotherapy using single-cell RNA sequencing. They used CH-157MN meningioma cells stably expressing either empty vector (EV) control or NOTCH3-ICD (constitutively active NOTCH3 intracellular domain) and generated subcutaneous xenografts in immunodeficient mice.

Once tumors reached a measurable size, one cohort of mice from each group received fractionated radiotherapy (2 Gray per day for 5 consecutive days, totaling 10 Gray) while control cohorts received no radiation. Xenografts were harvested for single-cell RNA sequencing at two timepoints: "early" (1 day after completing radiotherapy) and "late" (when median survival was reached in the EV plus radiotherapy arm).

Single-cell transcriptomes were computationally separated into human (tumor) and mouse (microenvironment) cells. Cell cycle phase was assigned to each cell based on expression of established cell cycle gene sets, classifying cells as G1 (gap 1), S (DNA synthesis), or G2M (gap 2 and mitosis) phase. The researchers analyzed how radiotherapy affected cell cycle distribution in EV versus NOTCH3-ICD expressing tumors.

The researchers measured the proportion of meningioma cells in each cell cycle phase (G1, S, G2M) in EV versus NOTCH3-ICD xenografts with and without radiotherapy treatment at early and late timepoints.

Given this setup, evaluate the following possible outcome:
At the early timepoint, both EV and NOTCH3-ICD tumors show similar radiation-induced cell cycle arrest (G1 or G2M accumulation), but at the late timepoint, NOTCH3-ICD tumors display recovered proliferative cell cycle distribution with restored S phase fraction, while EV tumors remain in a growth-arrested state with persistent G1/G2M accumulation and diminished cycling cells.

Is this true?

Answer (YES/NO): NO